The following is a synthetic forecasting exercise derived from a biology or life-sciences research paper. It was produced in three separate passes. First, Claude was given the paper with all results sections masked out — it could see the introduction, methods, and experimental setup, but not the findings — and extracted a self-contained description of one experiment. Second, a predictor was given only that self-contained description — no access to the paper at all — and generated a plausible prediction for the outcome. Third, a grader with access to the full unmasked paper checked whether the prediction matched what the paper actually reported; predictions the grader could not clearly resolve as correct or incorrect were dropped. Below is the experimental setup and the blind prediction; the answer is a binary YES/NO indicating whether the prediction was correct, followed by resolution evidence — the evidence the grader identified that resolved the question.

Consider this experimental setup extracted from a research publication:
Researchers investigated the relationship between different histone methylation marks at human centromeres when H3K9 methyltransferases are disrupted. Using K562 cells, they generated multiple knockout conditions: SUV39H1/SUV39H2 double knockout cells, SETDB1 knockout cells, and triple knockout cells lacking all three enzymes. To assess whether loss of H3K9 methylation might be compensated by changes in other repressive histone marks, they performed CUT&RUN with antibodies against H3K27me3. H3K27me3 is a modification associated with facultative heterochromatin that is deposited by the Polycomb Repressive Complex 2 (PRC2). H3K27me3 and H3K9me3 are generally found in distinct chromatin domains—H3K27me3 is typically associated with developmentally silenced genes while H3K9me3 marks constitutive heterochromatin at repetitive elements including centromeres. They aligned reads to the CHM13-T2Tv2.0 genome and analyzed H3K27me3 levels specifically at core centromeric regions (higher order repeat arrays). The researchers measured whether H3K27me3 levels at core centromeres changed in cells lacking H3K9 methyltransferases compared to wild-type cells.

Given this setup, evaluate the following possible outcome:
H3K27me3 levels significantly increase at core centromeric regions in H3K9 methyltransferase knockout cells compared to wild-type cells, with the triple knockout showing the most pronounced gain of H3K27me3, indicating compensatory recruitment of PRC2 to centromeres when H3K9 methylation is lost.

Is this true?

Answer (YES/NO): NO